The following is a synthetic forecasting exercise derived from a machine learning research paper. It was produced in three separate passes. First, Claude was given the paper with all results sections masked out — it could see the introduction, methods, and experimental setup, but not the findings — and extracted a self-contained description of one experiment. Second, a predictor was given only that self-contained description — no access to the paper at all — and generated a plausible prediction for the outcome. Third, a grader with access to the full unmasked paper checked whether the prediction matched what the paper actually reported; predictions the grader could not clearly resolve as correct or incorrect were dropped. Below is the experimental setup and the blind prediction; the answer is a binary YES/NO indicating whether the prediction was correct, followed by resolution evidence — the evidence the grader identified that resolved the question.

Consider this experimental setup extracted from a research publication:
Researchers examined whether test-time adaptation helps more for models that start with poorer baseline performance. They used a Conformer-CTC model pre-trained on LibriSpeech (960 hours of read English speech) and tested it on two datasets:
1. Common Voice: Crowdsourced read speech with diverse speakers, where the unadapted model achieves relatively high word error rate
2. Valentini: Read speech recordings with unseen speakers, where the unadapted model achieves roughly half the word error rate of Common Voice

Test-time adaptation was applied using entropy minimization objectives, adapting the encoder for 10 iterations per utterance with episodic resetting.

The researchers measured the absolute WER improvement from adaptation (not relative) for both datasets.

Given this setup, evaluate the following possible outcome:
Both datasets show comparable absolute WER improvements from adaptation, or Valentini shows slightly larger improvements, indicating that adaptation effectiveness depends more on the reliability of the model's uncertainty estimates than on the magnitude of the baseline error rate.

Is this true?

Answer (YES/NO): NO